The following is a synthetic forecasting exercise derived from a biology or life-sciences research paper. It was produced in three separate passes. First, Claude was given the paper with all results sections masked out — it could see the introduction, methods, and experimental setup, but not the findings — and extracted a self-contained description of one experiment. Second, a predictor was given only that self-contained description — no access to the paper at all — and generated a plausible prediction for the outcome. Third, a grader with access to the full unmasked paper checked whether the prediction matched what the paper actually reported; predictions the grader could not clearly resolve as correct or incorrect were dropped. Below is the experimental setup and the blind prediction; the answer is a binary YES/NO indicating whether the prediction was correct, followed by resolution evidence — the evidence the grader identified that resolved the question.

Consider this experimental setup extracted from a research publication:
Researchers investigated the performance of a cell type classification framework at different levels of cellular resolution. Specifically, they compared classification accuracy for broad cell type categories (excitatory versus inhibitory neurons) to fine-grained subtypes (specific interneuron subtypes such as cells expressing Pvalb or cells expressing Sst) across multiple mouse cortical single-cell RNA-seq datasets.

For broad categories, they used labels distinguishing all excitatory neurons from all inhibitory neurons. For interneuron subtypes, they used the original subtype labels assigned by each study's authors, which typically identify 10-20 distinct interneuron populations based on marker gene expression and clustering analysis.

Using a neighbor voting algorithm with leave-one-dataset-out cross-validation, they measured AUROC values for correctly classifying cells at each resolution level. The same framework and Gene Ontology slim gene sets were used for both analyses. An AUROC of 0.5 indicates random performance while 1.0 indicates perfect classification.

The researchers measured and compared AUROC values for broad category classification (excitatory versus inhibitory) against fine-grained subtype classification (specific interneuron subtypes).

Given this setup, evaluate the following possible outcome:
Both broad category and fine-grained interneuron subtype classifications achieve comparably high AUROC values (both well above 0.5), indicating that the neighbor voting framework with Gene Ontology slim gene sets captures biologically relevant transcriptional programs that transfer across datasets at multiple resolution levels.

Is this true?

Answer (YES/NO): YES